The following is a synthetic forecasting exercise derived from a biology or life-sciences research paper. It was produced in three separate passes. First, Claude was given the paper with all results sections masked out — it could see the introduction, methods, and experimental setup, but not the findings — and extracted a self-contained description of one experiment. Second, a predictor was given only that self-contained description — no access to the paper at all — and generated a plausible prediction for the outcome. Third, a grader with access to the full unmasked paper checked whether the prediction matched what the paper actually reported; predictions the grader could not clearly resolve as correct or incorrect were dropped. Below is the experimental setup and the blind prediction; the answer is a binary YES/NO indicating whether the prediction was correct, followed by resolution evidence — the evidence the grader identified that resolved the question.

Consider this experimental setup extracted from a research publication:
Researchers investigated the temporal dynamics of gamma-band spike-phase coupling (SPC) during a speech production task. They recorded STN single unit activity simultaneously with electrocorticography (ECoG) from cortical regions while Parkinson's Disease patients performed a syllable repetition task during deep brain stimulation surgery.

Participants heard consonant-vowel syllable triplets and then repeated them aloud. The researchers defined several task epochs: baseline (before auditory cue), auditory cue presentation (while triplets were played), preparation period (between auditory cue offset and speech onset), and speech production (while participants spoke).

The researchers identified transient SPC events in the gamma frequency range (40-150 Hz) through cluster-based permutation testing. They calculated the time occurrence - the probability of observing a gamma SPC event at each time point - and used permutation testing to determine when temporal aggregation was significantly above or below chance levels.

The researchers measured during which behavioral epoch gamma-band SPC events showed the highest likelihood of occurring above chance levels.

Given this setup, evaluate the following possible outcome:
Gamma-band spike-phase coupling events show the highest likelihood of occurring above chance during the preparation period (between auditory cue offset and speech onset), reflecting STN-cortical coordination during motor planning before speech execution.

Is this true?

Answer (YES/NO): NO